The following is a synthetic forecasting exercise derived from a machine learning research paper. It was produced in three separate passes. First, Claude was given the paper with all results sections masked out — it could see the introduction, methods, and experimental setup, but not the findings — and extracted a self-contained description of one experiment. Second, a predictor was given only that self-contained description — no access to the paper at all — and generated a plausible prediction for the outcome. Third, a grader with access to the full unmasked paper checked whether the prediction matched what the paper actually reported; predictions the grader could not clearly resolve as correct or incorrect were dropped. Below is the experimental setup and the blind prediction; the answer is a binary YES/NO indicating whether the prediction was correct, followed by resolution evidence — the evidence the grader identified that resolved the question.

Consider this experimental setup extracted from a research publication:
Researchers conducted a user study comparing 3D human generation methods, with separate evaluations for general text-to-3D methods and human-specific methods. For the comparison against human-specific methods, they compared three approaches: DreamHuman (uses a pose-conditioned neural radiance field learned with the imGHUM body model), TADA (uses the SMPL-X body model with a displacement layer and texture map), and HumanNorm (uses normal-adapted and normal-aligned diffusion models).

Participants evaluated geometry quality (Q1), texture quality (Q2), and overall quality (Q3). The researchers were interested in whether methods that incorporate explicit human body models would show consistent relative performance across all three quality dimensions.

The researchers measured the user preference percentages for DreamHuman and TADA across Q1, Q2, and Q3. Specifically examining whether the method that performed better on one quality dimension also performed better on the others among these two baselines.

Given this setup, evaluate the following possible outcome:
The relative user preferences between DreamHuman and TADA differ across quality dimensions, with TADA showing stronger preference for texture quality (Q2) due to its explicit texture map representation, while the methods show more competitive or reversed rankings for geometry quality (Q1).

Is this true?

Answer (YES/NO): NO